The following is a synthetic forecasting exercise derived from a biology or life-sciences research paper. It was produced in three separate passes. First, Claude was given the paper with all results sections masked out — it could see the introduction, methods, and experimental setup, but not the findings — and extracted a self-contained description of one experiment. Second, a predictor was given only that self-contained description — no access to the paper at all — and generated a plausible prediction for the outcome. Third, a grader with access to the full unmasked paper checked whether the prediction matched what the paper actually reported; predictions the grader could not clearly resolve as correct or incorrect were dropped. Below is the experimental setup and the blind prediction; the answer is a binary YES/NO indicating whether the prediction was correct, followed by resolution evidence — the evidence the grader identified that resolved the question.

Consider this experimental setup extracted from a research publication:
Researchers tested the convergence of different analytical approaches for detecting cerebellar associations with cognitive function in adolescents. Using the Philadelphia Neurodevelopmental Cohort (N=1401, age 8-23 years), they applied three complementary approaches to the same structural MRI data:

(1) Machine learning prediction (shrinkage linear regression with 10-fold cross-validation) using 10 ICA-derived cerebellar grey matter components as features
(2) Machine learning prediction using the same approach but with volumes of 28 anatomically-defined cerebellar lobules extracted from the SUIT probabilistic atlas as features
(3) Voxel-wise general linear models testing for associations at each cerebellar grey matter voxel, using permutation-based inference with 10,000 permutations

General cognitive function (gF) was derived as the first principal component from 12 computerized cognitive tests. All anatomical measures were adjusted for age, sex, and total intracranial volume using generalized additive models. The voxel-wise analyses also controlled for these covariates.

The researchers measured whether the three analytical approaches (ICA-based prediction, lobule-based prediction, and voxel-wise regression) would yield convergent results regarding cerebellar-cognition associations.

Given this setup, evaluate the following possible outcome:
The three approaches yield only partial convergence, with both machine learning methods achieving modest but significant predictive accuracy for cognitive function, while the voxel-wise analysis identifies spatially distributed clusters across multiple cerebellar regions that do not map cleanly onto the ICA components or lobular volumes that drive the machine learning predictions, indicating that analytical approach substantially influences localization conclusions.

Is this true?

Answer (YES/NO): NO